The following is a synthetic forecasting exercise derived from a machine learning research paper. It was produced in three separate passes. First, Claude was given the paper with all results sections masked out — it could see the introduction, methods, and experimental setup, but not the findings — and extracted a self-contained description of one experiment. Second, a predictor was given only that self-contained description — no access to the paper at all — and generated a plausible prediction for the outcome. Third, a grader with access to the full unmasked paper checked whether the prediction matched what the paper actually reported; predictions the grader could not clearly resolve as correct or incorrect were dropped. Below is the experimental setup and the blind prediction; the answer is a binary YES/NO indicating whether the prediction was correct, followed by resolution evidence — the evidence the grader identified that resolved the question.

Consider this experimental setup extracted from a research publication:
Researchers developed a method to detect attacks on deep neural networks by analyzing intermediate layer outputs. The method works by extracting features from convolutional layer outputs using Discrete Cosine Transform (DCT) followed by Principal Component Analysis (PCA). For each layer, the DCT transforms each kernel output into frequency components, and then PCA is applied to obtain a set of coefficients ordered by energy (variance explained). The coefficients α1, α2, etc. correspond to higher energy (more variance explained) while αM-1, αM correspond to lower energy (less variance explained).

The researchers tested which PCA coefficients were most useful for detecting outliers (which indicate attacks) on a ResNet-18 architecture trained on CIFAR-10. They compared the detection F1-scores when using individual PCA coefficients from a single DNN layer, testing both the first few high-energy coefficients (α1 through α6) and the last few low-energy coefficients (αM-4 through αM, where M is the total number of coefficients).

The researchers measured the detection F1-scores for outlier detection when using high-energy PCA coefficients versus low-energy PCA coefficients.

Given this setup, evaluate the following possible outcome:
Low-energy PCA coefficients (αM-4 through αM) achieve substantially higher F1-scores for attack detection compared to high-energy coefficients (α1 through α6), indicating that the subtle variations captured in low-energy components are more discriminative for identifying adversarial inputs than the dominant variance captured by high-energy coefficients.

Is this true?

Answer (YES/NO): YES